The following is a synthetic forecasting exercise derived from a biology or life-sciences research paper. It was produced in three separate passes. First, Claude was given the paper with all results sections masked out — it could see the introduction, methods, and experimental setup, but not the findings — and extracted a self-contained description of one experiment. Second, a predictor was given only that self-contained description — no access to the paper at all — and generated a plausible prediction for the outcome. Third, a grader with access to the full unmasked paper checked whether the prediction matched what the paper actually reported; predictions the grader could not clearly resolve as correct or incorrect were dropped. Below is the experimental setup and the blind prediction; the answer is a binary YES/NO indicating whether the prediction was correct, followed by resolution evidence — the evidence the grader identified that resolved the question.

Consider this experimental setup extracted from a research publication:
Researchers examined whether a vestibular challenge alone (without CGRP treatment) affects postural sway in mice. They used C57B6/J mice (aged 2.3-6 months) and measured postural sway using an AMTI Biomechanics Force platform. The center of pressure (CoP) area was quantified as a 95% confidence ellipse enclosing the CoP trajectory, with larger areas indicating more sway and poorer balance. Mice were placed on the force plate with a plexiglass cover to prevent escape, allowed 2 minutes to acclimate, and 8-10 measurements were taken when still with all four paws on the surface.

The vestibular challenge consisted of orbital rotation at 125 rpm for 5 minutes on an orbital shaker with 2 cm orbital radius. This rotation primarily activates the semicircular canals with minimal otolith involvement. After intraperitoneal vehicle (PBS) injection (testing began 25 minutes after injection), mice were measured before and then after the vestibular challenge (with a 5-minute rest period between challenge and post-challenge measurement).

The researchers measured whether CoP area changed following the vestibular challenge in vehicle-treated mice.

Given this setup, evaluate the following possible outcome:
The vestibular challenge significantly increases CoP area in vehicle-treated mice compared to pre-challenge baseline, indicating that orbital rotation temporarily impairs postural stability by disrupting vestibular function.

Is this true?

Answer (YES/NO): NO